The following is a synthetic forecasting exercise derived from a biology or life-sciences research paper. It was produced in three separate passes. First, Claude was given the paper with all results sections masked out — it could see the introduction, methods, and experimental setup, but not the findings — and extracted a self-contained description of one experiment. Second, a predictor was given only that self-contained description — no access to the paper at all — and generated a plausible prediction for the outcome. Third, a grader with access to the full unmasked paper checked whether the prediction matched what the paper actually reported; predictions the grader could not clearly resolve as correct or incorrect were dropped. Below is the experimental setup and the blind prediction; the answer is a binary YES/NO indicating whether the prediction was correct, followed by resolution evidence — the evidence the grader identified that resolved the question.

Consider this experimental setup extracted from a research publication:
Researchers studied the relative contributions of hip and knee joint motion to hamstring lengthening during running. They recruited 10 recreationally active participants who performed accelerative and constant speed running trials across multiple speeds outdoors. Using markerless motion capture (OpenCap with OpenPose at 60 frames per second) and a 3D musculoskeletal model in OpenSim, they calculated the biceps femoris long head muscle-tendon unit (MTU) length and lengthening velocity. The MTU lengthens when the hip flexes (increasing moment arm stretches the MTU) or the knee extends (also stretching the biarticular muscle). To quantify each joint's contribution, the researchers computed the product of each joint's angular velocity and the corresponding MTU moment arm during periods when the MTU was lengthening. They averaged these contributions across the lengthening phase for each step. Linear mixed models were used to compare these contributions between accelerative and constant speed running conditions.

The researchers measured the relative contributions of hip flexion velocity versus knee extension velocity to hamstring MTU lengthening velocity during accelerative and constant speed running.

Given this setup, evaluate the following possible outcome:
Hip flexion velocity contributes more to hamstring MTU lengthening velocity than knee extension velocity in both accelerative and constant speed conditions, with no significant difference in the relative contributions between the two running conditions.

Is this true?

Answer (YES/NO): NO